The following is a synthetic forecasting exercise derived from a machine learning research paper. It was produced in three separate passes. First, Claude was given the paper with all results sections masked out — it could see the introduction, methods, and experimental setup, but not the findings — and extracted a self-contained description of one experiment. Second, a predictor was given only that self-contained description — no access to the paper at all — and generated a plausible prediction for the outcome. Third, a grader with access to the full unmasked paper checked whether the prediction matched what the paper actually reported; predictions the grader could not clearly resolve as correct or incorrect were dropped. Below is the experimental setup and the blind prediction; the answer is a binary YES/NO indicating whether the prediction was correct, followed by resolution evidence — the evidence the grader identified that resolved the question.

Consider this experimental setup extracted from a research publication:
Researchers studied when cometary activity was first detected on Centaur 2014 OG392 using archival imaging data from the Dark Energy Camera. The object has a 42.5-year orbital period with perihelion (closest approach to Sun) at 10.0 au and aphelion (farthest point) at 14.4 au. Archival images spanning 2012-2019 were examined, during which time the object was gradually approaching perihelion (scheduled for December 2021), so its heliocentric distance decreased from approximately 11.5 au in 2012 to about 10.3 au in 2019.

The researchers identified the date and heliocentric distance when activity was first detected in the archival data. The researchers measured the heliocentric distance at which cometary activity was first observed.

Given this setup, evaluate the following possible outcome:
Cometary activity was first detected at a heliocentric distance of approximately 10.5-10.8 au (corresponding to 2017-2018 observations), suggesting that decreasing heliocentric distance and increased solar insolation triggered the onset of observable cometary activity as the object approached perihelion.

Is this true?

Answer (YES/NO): YES